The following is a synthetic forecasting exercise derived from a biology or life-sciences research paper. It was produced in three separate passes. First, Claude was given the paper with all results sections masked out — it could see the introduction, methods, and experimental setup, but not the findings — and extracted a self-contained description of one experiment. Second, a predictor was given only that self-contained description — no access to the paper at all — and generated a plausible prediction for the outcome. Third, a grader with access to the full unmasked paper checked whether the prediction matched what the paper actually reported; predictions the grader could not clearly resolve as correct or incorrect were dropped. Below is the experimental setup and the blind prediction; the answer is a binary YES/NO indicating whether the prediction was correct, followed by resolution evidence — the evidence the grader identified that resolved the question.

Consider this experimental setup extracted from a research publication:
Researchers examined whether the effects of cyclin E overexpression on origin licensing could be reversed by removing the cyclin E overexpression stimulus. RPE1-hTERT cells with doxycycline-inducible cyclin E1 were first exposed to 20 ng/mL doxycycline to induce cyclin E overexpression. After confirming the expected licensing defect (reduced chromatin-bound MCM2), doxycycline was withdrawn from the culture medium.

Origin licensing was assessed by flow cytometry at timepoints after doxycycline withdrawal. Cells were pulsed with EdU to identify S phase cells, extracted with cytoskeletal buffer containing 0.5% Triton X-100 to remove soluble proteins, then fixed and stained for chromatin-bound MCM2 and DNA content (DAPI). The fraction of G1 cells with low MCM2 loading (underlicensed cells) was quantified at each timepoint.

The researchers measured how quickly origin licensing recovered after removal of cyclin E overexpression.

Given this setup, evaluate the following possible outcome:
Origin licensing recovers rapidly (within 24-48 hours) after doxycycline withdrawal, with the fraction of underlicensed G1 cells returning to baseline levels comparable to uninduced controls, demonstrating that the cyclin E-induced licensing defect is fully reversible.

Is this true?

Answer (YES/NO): NO